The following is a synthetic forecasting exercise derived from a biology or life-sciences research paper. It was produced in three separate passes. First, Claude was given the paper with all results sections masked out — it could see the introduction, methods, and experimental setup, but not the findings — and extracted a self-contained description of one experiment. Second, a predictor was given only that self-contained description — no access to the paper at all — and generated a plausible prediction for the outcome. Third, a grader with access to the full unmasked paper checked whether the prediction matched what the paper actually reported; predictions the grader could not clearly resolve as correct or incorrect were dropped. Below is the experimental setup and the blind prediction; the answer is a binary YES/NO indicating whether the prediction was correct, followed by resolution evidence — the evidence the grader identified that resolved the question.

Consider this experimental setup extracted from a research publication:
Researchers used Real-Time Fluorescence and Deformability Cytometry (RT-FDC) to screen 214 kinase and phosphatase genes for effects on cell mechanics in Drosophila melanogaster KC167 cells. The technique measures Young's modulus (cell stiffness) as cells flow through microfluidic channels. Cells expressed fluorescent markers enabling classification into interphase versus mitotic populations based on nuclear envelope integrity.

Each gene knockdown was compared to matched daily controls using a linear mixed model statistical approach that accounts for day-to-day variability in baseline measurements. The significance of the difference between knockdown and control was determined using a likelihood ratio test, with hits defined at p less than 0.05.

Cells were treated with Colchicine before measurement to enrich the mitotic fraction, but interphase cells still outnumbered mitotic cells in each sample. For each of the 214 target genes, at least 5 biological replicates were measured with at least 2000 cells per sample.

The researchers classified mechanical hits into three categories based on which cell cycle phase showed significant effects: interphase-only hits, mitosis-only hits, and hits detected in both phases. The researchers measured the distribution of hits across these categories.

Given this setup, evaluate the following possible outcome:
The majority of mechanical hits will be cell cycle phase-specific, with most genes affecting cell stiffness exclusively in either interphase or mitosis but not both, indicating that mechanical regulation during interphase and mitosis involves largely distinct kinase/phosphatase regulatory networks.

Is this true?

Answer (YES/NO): YES